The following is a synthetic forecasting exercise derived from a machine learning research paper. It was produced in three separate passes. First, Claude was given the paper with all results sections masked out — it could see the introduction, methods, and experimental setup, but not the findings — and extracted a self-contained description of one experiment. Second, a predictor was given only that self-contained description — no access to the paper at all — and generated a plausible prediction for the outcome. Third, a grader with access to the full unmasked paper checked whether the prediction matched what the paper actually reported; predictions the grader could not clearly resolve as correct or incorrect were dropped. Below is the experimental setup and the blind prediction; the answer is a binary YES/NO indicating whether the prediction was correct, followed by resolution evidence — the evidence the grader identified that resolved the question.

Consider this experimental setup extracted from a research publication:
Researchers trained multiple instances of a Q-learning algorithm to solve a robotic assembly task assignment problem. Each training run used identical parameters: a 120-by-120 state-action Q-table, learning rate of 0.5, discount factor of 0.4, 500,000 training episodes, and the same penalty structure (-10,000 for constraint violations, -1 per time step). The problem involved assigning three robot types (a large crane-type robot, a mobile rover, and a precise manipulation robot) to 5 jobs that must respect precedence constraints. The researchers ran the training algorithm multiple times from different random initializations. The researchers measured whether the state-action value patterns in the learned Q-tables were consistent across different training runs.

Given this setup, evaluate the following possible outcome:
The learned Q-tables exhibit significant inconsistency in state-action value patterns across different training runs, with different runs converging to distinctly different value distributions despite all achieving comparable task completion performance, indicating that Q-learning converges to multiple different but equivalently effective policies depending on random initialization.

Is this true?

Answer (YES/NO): NO